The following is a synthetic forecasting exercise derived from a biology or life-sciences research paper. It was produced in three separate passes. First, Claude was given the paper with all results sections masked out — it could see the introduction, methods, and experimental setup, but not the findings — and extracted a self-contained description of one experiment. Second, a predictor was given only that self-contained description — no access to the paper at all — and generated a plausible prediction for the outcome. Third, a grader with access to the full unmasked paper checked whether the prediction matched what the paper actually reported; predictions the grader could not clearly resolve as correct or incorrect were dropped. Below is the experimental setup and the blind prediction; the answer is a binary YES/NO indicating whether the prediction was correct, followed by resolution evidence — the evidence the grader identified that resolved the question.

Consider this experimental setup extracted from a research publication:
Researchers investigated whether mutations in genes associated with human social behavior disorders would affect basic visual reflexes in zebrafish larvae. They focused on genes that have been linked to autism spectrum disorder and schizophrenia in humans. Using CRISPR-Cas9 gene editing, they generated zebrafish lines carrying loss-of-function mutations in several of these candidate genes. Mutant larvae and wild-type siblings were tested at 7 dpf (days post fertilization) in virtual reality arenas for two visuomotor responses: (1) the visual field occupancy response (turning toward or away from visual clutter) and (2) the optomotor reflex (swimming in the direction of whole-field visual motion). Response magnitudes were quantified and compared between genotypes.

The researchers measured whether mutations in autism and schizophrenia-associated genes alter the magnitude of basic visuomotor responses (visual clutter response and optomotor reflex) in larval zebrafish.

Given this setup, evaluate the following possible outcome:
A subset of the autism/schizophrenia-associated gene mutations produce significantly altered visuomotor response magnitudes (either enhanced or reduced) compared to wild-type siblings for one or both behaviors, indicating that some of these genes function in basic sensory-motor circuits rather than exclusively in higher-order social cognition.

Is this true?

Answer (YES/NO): YES